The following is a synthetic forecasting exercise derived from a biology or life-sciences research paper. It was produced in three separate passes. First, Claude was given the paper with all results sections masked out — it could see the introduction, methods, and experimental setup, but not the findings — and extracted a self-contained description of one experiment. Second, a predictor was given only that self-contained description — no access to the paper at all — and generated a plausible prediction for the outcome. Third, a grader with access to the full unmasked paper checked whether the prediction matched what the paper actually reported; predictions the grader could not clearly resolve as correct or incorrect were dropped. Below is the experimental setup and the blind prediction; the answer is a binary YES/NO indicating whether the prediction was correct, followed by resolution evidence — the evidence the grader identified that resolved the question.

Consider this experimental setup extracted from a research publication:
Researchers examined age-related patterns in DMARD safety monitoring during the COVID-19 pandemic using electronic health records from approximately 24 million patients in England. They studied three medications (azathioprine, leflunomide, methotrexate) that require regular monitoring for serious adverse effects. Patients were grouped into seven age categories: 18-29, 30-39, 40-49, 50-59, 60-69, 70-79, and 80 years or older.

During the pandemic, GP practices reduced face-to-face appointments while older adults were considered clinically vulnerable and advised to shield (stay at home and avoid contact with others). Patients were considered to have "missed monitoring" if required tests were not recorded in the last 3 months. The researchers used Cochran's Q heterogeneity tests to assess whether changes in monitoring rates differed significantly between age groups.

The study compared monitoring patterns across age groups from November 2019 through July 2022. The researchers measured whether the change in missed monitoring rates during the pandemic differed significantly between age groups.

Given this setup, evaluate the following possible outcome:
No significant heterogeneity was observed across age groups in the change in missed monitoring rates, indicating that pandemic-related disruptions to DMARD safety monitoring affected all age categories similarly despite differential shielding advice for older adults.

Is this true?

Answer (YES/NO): NO